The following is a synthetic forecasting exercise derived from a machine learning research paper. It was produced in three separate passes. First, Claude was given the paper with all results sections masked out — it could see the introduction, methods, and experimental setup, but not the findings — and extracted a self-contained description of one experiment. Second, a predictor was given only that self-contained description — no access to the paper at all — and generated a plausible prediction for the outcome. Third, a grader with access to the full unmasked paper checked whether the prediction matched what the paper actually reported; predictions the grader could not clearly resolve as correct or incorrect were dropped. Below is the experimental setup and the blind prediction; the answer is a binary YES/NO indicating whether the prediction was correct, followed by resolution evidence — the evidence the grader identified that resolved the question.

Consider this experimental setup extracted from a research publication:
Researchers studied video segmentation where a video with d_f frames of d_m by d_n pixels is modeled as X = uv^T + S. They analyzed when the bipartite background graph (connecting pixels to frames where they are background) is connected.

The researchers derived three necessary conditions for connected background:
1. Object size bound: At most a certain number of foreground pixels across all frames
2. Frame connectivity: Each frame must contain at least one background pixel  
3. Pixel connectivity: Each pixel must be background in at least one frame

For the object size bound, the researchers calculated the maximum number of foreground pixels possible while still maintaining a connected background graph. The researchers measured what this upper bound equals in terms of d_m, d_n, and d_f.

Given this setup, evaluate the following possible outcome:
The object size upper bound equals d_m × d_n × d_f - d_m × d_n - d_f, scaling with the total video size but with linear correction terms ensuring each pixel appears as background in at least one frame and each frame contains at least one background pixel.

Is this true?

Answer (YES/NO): NO